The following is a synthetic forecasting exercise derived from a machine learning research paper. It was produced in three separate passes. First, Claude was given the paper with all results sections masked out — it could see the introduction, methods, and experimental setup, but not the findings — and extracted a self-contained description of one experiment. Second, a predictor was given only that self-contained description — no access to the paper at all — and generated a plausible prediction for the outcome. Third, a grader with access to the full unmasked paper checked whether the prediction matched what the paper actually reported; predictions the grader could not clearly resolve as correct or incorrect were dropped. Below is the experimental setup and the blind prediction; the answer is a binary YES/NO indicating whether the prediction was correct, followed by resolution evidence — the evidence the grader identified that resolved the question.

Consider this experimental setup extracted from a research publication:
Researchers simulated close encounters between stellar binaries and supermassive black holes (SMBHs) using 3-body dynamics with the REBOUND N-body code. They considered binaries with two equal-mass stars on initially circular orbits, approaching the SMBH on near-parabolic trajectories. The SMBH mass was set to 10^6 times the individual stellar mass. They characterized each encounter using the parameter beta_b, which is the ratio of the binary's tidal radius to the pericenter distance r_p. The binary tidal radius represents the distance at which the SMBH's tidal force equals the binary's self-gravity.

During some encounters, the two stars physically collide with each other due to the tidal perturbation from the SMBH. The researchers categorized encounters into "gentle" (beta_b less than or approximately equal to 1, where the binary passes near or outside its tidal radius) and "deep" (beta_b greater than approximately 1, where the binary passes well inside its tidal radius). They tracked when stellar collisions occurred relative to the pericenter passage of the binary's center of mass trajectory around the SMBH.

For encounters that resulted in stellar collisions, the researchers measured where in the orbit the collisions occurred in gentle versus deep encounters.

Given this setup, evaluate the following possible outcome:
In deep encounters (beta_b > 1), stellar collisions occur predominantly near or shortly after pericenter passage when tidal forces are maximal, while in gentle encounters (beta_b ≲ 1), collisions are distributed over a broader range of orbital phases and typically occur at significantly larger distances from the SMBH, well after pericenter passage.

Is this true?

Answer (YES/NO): NO